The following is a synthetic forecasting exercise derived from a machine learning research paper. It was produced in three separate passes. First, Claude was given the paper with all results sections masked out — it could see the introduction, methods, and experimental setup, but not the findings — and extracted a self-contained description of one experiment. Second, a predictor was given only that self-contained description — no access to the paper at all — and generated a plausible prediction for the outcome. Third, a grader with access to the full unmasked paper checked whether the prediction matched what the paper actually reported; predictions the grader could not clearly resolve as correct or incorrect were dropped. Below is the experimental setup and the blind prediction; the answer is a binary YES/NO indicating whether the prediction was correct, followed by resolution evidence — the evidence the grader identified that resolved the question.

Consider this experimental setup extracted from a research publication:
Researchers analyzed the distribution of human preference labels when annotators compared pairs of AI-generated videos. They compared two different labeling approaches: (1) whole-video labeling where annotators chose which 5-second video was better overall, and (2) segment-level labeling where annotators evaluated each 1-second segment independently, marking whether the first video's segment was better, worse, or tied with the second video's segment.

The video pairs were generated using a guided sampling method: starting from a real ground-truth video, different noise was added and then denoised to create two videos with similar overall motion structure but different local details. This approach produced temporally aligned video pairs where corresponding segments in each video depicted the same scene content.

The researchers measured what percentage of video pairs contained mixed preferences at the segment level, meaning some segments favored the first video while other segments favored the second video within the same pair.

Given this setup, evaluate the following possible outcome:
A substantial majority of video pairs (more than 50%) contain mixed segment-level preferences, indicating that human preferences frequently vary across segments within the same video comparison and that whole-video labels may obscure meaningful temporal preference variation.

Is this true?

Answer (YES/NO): YES